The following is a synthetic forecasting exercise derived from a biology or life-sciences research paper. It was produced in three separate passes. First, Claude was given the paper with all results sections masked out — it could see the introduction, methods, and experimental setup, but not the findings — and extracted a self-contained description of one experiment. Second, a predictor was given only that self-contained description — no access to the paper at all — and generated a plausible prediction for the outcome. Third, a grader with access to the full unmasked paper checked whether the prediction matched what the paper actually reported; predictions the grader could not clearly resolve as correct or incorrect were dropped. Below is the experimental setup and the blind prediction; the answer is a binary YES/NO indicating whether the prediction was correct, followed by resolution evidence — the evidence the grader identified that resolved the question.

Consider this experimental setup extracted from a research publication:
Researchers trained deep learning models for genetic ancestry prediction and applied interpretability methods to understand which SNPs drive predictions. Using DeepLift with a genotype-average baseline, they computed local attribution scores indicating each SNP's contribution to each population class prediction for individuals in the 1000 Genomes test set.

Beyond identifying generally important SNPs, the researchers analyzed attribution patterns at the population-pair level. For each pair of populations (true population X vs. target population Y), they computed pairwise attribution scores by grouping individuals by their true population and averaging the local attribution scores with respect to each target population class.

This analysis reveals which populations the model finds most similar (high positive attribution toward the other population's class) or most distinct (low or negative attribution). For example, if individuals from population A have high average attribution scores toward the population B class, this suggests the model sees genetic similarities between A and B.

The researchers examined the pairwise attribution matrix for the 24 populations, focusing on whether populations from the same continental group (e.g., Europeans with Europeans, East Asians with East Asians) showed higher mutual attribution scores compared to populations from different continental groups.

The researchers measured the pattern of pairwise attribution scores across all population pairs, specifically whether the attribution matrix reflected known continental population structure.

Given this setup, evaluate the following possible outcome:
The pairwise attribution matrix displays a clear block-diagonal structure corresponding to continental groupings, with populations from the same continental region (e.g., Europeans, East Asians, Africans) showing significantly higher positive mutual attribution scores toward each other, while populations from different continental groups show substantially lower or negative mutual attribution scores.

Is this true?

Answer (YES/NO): YES